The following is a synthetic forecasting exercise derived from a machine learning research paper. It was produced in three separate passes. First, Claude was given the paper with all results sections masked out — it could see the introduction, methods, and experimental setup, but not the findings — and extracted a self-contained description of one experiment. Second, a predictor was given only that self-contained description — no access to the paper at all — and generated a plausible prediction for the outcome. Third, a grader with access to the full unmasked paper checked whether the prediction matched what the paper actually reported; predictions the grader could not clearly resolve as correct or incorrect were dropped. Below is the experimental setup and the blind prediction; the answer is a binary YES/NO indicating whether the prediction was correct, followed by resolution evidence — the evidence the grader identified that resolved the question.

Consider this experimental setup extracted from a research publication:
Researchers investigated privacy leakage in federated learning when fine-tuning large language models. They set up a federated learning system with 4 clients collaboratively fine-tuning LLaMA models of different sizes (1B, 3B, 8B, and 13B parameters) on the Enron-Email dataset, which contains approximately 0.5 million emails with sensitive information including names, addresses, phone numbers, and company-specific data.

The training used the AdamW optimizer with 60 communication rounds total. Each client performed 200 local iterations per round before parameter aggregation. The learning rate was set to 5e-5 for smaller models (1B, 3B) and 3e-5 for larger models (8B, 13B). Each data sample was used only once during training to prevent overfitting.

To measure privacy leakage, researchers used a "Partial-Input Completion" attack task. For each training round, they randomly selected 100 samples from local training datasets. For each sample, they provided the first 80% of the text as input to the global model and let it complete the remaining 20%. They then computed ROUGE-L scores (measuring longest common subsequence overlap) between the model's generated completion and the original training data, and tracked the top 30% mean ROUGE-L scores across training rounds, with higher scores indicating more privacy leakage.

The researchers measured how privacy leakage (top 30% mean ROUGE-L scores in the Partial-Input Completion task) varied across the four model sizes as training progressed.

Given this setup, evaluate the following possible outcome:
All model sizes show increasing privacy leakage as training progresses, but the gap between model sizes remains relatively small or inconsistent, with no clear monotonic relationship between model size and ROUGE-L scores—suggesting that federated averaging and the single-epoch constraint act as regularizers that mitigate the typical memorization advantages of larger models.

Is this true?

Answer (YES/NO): NO